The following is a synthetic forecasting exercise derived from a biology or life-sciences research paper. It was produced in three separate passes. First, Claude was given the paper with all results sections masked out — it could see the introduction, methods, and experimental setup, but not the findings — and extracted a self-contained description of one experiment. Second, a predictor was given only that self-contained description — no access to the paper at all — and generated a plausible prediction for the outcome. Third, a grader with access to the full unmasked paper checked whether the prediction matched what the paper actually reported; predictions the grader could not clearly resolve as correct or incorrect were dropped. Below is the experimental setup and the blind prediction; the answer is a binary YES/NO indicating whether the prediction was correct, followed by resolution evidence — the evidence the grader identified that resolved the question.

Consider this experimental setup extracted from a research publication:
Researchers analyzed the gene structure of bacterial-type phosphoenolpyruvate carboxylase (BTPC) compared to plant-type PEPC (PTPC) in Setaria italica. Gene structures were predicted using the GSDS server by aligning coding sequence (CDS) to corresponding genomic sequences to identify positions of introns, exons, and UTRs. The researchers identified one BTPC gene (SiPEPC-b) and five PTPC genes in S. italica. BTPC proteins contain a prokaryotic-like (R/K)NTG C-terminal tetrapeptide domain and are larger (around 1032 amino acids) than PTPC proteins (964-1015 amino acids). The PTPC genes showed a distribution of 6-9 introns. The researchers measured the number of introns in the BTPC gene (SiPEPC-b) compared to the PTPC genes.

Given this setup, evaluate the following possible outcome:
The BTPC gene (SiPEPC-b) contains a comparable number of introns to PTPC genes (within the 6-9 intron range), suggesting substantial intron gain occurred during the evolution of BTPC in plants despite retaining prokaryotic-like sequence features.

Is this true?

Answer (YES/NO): NO